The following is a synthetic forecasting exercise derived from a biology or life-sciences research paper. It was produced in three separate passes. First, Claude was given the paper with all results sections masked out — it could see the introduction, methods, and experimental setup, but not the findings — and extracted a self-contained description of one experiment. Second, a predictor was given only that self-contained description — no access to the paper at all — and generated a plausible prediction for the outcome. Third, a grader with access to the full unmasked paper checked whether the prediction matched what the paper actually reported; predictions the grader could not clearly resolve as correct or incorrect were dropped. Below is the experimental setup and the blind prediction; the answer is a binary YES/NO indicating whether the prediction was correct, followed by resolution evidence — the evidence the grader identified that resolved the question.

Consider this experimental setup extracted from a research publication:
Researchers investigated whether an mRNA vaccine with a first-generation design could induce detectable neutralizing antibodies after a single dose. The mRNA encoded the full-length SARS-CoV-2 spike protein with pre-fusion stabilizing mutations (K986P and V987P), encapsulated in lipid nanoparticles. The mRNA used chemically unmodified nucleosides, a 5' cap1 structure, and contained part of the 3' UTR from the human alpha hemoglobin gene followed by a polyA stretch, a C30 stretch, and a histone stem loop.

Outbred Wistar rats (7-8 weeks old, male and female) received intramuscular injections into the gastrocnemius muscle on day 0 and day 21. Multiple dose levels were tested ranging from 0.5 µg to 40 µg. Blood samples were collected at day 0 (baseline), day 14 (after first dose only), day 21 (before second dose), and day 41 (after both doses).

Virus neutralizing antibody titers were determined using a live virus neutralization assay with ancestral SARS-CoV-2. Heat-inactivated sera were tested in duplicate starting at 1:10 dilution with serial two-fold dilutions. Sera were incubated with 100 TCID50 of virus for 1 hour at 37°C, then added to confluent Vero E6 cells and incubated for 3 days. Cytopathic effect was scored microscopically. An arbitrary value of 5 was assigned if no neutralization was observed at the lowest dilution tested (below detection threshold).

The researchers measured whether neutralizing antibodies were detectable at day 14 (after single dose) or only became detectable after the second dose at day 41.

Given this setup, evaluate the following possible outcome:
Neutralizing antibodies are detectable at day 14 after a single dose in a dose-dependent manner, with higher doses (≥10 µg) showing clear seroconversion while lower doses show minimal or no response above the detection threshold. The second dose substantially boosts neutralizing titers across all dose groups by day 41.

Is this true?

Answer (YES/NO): NO